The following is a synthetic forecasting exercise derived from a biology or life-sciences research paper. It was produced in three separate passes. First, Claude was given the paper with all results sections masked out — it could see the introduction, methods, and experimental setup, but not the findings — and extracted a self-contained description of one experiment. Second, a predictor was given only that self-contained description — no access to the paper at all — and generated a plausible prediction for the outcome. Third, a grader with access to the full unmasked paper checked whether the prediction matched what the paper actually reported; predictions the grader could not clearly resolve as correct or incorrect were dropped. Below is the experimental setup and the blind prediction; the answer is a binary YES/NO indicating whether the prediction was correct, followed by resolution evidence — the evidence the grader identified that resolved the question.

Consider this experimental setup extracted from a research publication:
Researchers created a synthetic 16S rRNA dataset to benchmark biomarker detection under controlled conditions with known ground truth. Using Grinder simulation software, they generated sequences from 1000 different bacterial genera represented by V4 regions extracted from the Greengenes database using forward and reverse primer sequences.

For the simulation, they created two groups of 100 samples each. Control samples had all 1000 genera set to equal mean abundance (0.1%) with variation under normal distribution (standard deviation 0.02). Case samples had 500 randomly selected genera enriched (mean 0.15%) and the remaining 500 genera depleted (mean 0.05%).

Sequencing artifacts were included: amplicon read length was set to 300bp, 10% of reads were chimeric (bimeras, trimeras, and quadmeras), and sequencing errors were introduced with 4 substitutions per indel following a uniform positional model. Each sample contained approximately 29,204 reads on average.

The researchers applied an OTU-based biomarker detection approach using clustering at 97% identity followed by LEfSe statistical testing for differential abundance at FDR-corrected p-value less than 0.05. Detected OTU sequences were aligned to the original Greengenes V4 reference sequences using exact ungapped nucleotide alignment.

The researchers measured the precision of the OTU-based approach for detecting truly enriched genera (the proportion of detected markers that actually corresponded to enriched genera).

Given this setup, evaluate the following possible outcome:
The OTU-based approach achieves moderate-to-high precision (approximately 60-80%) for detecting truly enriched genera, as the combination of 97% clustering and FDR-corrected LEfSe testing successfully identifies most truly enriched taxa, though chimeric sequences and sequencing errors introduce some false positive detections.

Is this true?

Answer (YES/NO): NO